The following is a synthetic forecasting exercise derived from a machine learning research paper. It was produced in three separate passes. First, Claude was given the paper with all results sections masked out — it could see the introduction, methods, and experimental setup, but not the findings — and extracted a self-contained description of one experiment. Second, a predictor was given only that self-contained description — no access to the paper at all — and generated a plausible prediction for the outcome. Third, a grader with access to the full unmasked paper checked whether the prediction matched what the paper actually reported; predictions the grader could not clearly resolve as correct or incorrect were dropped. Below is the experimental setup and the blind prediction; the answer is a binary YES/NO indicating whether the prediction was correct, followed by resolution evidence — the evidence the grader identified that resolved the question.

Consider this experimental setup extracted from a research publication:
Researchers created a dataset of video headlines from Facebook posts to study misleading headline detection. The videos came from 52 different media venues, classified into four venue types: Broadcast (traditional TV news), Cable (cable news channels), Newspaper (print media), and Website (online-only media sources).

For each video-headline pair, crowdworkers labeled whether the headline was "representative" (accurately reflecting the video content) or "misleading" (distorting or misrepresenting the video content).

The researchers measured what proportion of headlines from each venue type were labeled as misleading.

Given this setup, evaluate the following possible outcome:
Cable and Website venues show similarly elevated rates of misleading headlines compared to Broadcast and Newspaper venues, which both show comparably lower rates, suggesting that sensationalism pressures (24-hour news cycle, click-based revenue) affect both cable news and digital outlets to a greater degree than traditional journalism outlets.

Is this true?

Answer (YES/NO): NO